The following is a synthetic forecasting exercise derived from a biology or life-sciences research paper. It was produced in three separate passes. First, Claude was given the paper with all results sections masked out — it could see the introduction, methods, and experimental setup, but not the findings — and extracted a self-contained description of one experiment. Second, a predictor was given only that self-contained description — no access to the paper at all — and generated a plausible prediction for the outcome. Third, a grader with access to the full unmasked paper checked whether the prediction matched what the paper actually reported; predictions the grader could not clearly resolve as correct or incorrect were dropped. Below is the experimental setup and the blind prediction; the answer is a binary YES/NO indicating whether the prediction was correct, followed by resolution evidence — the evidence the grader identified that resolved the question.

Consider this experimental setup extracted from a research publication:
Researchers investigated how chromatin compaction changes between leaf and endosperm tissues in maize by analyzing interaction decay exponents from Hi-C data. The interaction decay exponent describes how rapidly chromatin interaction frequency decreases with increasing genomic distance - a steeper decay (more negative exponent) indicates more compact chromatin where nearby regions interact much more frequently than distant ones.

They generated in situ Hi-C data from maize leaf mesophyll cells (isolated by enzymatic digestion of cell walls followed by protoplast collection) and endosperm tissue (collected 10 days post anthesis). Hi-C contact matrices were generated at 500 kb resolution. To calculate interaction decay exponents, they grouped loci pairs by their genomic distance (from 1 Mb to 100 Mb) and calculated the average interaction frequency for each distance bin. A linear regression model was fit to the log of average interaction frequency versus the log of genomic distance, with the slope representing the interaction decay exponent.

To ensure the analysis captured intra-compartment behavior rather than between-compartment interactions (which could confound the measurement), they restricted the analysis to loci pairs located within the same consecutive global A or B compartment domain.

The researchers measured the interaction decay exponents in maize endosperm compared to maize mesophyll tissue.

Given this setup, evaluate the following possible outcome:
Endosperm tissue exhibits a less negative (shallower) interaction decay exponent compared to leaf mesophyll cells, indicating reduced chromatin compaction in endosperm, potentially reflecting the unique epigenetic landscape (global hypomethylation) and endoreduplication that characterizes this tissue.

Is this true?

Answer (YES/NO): YES